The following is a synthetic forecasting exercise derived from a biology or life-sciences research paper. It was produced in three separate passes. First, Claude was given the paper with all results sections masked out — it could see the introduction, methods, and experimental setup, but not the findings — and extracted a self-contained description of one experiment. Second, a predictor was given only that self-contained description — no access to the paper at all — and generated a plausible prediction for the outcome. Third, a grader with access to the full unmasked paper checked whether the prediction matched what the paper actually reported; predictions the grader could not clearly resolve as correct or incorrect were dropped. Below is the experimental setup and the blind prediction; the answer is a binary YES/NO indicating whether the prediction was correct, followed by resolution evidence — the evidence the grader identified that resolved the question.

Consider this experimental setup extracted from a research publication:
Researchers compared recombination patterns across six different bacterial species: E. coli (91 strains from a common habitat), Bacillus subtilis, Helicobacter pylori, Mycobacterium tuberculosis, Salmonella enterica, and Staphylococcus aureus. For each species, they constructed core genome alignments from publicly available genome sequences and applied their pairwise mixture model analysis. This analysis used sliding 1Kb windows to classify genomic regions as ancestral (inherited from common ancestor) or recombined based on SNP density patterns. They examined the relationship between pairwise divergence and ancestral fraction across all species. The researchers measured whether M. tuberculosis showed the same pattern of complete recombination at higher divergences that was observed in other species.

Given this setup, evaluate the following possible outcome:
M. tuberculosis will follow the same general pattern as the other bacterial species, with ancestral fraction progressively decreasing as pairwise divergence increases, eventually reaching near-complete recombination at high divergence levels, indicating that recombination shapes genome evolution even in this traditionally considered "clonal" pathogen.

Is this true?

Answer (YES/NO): NO